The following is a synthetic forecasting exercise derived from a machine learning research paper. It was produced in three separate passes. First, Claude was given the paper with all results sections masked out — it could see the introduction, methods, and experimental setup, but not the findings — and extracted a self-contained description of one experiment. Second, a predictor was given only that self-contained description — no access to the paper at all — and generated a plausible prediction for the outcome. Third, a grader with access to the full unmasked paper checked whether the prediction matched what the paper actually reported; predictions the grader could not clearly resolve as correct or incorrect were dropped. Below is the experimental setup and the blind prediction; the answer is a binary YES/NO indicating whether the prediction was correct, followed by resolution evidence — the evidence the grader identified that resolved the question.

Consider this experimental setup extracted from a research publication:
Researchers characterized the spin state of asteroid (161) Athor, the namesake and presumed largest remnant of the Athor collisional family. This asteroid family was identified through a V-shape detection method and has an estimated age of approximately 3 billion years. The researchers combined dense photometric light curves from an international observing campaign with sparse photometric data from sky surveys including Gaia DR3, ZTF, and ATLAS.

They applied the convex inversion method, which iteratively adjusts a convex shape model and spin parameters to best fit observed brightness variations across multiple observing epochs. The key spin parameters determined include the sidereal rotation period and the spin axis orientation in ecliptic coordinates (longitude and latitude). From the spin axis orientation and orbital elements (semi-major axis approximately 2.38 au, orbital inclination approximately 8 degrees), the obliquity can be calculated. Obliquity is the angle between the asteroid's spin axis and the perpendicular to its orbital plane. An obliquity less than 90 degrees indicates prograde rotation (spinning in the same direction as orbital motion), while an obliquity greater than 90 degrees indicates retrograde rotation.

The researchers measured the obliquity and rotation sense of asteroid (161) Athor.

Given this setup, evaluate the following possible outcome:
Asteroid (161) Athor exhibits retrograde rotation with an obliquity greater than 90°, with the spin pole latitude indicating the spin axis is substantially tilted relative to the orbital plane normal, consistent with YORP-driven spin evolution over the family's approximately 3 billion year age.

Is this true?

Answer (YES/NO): YES